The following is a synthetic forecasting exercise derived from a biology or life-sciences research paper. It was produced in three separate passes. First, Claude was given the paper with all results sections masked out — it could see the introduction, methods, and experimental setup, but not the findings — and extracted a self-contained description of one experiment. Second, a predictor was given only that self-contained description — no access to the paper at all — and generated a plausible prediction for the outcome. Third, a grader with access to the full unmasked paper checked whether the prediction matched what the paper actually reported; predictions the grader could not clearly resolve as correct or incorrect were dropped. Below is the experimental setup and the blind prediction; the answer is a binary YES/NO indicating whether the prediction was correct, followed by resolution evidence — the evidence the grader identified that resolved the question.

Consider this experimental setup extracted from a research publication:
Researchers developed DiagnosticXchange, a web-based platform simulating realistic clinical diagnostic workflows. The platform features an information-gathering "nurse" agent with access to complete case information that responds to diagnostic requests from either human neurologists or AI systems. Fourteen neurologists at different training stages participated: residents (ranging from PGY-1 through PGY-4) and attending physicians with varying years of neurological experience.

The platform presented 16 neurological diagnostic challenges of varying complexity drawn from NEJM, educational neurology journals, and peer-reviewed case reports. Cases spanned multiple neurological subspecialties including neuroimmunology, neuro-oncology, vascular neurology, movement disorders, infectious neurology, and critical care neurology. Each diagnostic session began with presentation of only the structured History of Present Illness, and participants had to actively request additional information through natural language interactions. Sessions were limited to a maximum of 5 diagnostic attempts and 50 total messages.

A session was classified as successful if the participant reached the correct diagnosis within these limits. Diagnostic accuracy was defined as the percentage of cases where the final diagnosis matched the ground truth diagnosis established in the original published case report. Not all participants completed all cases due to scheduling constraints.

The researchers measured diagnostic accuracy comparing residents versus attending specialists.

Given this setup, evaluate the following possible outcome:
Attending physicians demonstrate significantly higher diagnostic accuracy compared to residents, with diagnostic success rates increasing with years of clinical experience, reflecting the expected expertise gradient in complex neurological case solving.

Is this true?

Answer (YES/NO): NO